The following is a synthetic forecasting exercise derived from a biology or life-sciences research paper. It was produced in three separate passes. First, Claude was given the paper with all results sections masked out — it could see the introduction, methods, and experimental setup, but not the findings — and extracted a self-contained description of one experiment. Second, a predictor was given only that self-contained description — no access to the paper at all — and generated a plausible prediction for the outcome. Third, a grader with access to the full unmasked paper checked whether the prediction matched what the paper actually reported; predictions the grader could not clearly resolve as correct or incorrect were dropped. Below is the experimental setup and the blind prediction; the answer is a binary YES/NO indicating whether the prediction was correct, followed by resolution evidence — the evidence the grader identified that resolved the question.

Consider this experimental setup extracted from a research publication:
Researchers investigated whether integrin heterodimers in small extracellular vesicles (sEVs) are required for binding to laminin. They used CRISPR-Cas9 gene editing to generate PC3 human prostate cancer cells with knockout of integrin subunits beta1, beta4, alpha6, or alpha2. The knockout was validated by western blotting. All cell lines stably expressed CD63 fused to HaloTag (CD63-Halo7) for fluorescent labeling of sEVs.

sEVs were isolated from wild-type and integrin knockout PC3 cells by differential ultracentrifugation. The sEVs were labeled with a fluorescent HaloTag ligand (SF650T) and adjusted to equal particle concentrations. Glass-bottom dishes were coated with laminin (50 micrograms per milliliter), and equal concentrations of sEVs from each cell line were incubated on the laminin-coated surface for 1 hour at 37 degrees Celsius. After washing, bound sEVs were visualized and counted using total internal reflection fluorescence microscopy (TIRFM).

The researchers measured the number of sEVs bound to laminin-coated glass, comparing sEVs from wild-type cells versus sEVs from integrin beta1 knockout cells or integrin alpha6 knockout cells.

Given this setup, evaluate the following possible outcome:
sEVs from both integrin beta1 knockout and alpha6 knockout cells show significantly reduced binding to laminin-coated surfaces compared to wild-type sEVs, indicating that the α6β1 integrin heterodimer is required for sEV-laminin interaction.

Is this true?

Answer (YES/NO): YES